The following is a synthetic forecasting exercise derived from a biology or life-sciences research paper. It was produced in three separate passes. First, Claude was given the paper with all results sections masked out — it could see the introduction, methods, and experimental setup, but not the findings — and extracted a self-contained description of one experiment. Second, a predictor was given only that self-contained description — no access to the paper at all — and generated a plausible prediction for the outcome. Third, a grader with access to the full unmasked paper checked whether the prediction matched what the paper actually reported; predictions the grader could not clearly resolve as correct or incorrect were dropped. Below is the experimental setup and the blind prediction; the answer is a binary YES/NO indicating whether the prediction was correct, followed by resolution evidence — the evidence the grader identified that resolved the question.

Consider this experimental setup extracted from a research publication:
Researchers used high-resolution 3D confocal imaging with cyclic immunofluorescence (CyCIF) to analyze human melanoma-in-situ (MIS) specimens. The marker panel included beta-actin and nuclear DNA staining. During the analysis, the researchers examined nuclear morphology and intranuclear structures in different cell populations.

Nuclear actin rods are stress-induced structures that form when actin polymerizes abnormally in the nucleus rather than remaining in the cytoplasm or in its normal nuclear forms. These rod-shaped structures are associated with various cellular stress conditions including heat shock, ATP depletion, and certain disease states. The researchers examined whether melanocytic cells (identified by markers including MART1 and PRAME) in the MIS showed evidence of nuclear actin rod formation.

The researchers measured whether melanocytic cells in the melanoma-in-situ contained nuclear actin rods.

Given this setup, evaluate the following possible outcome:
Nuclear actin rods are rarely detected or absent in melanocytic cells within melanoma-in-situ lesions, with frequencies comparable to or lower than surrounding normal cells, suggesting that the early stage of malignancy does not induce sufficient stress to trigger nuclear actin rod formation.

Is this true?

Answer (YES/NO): NO